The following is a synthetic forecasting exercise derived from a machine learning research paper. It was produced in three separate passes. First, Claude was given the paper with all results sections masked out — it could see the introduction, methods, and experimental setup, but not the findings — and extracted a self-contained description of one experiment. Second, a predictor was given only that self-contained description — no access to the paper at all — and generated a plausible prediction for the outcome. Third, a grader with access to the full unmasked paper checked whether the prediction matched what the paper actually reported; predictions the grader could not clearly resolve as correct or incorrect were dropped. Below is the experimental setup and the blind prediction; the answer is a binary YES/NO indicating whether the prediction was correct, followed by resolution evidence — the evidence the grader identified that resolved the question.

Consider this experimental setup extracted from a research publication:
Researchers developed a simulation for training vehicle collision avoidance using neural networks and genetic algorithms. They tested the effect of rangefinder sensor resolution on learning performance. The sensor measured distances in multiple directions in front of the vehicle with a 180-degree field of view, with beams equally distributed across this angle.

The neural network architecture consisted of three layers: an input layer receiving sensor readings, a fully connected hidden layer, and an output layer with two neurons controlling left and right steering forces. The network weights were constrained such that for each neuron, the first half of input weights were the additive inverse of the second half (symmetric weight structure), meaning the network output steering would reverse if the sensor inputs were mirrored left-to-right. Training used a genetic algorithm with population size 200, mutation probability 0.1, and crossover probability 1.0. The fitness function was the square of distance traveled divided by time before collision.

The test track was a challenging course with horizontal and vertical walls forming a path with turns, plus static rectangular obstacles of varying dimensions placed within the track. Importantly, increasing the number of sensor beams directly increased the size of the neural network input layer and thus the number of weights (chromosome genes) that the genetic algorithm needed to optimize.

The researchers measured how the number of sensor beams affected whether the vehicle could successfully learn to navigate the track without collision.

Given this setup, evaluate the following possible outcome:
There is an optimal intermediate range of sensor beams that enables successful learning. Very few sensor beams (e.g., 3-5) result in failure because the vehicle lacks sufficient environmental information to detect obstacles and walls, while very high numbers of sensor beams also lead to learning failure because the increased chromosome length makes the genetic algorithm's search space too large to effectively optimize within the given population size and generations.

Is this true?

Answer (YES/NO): NO